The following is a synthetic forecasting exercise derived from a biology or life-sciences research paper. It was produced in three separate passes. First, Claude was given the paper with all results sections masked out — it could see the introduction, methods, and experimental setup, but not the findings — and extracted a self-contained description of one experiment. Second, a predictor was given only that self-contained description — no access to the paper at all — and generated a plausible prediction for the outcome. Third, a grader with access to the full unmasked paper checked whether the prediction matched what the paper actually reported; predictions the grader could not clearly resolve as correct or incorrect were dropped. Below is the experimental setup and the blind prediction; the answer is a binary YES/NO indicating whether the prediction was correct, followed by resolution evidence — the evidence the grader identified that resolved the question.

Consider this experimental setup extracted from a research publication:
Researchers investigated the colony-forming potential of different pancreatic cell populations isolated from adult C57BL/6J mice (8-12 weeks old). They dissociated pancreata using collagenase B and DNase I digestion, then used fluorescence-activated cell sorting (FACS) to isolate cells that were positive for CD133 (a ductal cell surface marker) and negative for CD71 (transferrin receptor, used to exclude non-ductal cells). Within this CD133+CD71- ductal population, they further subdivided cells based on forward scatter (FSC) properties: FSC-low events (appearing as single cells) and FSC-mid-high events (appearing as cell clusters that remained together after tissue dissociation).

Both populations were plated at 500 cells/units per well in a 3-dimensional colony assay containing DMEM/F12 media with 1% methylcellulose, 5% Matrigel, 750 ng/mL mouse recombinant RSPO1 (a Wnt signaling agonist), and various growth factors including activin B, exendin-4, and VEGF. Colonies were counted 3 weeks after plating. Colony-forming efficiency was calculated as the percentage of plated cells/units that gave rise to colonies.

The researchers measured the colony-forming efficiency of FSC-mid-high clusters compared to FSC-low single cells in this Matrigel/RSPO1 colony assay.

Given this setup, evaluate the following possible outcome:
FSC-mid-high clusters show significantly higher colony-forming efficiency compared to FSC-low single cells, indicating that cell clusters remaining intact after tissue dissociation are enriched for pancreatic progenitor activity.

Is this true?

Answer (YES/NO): YES